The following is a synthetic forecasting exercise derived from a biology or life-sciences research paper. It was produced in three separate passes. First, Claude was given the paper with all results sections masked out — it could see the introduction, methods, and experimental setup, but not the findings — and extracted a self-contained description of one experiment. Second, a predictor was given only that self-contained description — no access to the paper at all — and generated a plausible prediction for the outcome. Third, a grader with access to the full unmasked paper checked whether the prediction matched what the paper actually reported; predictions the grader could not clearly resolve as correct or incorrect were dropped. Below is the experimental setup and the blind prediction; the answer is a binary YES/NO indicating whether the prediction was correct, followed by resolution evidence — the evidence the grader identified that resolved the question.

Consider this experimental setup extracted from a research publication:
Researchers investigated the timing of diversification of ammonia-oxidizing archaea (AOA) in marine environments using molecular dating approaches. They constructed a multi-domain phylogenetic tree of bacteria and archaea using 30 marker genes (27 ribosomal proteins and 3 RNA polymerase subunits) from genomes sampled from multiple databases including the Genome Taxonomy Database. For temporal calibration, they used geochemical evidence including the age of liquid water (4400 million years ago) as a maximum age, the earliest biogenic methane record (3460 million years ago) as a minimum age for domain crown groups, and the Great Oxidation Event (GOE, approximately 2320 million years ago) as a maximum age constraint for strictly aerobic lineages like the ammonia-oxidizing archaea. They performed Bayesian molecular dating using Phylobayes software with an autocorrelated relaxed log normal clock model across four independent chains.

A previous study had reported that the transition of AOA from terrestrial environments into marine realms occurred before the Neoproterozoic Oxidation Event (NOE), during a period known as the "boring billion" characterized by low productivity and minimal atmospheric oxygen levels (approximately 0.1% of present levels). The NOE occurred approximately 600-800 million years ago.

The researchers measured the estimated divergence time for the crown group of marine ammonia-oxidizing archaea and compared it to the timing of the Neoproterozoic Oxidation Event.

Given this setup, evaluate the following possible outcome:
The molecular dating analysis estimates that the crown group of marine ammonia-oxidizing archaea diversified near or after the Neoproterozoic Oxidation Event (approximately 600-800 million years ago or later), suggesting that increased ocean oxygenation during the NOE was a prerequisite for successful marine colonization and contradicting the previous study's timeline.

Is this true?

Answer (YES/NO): YES